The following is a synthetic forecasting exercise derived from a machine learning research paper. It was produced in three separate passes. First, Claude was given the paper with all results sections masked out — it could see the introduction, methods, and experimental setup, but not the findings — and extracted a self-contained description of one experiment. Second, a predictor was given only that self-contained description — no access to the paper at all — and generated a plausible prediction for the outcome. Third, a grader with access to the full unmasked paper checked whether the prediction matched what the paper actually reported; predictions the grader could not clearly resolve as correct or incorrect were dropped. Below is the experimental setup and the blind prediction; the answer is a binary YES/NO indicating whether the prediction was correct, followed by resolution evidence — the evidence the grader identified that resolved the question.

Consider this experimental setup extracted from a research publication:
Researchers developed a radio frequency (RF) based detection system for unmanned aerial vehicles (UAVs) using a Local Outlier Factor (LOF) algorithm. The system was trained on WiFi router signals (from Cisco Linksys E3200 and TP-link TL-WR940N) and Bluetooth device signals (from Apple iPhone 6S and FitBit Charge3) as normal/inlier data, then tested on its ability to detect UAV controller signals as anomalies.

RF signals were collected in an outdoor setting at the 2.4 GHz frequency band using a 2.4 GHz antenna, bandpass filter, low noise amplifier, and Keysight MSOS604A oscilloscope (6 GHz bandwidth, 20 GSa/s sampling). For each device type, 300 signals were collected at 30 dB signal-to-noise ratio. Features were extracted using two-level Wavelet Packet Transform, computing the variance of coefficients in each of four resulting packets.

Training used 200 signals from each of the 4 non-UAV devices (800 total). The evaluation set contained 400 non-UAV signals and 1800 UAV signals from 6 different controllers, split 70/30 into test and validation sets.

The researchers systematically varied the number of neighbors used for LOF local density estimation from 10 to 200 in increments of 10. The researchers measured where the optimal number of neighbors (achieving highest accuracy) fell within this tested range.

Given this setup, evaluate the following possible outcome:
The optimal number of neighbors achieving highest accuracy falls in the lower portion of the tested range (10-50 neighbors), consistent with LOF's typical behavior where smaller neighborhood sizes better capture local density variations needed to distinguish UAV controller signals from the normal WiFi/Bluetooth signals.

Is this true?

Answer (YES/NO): NO